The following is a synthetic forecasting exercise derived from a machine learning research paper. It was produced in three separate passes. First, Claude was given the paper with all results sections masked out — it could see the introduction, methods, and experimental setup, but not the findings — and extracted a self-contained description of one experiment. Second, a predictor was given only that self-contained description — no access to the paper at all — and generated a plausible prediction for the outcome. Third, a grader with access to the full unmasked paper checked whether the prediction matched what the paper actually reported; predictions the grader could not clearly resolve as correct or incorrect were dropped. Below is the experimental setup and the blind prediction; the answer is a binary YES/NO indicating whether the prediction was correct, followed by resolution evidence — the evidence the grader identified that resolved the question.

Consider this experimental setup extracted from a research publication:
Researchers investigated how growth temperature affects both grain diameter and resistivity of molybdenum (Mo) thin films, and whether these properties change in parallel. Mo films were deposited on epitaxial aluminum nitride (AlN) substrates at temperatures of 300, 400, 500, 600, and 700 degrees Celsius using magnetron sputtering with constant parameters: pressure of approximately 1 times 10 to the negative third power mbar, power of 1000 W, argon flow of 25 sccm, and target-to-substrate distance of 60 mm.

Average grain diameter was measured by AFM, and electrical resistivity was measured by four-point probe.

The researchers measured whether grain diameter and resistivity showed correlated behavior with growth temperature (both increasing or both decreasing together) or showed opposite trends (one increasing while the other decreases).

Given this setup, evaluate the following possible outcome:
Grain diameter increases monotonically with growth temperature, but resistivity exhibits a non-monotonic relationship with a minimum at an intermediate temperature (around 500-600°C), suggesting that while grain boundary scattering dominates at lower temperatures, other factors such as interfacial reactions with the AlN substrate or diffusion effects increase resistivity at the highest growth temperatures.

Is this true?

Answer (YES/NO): NO